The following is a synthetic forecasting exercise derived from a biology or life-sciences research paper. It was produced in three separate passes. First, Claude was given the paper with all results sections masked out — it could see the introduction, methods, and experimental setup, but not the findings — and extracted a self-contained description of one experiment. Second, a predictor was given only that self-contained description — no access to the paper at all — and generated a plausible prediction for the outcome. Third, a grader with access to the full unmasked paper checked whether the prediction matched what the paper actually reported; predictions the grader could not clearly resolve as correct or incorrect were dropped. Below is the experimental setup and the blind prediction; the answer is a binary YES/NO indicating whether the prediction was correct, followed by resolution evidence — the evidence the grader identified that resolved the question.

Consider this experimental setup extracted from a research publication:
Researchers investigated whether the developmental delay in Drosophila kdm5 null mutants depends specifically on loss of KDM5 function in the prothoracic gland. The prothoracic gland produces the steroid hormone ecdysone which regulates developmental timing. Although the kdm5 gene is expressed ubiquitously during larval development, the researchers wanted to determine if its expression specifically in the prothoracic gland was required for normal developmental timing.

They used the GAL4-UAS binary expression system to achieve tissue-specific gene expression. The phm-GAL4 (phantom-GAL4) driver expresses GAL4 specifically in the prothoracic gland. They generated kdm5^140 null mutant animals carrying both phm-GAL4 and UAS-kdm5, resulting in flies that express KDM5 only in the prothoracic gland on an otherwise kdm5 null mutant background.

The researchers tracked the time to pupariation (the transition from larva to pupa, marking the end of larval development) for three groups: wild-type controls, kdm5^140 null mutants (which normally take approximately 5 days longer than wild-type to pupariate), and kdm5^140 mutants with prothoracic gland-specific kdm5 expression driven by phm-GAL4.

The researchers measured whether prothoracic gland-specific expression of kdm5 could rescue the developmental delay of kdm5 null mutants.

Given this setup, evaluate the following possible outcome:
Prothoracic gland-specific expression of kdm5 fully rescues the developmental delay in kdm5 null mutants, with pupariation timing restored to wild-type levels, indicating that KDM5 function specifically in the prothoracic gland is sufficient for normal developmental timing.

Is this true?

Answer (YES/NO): YES